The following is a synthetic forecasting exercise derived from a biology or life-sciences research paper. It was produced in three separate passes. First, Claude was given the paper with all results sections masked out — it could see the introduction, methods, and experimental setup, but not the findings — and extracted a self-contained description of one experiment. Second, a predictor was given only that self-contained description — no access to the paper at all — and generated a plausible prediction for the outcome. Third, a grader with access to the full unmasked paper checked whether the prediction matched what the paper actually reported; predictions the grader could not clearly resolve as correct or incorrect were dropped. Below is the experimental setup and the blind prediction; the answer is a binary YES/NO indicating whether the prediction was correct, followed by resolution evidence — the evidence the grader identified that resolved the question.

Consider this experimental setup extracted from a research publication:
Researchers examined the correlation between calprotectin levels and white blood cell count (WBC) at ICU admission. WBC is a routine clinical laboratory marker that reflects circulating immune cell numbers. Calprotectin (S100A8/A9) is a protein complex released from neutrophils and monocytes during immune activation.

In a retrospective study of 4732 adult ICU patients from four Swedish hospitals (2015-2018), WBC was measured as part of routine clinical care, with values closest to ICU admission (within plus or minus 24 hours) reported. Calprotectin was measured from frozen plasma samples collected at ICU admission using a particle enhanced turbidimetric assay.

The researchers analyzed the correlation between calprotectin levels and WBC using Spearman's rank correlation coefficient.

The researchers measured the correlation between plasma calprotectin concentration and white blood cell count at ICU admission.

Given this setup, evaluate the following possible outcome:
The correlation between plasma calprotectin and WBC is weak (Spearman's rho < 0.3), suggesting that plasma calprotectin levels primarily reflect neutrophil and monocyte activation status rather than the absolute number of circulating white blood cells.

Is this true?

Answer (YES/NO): YES